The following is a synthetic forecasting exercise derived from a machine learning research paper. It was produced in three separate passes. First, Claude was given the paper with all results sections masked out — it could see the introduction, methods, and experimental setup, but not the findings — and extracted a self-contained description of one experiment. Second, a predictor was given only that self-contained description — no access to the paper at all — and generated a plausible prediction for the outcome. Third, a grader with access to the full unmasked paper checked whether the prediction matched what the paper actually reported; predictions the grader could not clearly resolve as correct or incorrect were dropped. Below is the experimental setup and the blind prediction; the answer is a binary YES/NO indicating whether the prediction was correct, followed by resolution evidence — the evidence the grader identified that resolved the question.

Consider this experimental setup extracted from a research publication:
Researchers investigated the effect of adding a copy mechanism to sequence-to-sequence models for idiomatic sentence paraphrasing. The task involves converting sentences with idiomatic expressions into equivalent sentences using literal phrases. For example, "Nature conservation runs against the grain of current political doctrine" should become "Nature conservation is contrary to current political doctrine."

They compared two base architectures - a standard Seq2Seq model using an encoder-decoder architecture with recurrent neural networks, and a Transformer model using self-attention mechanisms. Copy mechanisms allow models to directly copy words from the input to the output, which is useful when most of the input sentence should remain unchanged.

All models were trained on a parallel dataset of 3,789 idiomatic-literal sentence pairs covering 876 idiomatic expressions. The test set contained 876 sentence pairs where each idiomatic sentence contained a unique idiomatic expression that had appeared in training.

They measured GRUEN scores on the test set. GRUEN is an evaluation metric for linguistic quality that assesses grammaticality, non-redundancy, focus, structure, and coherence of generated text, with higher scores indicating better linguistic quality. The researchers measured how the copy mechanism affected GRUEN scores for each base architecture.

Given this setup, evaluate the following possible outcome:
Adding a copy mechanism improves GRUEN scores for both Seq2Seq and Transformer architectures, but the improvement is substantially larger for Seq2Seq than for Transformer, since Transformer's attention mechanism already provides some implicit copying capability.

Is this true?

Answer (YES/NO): NO